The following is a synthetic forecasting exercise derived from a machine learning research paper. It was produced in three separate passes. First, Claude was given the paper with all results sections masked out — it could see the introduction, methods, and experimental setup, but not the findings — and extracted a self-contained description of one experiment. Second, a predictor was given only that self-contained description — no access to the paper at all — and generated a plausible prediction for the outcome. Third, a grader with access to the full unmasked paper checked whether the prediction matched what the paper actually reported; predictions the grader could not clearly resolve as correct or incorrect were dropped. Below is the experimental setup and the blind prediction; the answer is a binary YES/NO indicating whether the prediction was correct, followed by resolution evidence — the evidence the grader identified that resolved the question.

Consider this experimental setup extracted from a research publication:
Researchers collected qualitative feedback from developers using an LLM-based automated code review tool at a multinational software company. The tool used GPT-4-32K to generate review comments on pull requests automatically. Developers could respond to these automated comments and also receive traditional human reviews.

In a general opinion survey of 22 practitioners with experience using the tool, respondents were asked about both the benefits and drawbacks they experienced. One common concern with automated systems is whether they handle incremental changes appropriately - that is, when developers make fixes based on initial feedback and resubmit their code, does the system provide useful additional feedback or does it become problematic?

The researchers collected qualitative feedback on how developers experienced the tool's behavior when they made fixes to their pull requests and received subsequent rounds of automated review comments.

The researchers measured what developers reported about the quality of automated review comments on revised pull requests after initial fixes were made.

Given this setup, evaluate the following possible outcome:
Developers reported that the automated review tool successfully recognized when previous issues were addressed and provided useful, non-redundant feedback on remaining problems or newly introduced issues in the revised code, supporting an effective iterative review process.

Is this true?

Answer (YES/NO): NO